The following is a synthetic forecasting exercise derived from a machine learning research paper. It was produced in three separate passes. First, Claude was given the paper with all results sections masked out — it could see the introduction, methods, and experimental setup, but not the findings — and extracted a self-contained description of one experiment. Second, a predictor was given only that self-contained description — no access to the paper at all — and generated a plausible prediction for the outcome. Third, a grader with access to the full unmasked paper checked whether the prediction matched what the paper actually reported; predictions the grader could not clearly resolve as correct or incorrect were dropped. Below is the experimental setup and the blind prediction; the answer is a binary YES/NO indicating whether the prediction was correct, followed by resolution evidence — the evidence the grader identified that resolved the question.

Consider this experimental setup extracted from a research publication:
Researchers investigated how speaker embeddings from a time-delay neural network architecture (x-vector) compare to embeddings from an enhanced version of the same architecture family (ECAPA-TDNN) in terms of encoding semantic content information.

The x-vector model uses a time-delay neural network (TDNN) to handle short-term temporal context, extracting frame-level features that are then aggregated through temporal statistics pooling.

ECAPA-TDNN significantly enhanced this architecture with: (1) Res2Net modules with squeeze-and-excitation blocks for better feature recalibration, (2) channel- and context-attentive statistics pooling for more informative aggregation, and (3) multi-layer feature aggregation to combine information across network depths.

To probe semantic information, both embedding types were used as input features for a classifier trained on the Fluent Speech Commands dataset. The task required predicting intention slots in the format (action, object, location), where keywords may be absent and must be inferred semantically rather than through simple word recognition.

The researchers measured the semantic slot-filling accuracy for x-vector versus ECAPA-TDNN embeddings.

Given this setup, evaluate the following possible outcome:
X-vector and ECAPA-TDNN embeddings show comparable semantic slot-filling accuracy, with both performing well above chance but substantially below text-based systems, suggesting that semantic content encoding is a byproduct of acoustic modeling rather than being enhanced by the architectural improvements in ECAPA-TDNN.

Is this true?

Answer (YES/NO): NO